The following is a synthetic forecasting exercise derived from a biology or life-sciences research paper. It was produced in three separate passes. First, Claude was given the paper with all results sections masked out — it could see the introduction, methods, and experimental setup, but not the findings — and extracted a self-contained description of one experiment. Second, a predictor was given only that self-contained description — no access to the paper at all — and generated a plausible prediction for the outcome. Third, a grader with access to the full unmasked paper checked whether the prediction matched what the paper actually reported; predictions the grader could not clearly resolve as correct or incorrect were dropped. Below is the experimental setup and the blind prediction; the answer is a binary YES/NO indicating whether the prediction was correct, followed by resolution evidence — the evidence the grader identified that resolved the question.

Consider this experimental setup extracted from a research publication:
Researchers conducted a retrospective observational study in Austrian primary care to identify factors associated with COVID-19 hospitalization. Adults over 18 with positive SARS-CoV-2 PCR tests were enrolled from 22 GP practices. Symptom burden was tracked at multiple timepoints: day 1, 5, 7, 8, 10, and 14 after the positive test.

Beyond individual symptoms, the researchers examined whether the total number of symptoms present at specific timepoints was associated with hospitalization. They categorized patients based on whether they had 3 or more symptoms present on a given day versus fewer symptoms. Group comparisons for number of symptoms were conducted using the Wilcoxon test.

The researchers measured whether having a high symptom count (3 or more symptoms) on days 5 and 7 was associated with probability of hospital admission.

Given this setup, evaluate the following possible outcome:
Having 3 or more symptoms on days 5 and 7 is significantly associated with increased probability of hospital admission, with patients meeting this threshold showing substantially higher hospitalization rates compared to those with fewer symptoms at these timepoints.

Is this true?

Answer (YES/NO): YES